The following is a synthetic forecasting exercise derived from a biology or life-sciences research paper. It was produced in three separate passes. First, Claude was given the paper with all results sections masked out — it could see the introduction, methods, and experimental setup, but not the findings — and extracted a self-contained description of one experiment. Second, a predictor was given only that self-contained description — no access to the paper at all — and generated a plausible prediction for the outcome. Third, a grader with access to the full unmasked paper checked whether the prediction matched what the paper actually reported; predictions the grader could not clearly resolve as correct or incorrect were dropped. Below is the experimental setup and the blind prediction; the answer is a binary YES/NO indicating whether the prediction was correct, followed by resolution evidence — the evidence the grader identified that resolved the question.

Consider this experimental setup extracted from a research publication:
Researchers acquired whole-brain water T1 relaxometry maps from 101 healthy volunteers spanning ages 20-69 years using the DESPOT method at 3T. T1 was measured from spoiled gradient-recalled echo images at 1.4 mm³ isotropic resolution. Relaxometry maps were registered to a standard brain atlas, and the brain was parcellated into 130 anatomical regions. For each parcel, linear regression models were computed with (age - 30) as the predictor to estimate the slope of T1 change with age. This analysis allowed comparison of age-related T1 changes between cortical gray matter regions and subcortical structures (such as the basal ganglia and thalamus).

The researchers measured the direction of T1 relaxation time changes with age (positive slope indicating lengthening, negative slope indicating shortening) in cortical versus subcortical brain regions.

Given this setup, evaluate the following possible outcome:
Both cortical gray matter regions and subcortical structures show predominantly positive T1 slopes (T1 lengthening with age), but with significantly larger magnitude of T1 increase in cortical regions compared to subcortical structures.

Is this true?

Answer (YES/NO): NO